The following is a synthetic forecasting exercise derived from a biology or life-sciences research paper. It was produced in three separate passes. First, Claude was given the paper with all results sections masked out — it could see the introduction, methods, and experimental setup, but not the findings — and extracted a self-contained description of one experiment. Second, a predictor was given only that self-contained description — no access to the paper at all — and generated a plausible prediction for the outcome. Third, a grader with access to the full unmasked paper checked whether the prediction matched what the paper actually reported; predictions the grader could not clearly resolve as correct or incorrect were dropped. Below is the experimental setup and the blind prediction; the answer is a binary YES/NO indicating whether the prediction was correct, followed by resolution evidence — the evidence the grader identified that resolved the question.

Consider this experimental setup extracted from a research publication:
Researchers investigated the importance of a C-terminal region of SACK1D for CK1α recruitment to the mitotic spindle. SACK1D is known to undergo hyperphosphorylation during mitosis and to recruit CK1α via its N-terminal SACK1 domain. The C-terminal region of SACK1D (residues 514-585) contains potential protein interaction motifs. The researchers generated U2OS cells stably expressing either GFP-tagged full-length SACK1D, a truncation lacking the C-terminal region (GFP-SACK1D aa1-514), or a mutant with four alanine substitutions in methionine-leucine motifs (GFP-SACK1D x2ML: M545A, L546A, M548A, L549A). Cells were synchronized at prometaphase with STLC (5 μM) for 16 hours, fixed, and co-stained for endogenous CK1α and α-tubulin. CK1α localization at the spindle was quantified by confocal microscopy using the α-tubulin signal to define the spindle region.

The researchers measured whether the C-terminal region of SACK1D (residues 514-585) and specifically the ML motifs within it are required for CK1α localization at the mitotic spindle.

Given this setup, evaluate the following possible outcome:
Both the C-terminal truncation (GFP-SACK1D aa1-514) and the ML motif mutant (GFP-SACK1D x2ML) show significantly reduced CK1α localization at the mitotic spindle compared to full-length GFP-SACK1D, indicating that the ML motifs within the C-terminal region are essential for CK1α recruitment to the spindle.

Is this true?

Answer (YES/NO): YES